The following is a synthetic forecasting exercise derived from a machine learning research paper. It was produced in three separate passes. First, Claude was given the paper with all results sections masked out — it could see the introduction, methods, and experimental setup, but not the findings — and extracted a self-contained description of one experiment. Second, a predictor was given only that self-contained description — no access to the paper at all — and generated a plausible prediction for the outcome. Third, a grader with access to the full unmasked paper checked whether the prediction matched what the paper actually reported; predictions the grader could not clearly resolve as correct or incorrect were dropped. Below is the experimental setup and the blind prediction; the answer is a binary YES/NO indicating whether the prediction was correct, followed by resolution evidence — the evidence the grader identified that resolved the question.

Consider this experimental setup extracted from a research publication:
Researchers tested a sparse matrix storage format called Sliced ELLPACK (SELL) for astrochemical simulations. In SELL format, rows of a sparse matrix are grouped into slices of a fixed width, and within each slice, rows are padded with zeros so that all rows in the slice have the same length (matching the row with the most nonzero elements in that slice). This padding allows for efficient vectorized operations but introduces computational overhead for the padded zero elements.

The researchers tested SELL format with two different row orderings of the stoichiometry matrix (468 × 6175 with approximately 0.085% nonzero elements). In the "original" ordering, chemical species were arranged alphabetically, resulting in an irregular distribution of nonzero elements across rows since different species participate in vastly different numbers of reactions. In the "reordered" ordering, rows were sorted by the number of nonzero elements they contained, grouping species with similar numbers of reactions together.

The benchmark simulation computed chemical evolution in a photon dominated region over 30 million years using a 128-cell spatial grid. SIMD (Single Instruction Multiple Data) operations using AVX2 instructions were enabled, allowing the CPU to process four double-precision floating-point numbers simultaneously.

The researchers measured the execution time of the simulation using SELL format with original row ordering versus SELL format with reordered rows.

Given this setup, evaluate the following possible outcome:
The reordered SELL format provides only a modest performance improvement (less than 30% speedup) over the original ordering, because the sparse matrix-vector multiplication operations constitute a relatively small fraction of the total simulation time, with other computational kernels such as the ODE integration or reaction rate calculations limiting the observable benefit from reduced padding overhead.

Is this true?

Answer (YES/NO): NO